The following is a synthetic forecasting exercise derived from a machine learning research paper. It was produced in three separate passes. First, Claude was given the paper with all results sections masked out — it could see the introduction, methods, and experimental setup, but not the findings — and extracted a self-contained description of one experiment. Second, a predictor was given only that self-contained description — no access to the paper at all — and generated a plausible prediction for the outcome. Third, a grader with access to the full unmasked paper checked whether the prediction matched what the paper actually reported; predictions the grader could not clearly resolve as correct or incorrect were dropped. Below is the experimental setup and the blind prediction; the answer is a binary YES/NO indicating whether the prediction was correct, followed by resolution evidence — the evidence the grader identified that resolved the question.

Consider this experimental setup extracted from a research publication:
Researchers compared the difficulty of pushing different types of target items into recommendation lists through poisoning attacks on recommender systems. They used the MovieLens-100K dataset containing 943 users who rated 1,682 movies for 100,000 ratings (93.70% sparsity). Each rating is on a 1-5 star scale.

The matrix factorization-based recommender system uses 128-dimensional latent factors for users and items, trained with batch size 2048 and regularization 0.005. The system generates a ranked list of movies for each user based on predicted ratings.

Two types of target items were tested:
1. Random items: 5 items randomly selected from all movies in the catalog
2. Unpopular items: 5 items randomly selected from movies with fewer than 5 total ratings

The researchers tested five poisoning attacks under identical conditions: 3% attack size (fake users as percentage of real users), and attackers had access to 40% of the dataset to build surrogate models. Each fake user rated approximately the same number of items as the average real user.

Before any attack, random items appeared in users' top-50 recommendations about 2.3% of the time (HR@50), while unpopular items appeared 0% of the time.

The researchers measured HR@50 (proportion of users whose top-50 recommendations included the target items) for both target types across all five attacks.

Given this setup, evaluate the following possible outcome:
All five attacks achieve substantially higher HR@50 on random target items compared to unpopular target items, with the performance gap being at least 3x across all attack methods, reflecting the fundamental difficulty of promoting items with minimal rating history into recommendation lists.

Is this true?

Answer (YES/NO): NO